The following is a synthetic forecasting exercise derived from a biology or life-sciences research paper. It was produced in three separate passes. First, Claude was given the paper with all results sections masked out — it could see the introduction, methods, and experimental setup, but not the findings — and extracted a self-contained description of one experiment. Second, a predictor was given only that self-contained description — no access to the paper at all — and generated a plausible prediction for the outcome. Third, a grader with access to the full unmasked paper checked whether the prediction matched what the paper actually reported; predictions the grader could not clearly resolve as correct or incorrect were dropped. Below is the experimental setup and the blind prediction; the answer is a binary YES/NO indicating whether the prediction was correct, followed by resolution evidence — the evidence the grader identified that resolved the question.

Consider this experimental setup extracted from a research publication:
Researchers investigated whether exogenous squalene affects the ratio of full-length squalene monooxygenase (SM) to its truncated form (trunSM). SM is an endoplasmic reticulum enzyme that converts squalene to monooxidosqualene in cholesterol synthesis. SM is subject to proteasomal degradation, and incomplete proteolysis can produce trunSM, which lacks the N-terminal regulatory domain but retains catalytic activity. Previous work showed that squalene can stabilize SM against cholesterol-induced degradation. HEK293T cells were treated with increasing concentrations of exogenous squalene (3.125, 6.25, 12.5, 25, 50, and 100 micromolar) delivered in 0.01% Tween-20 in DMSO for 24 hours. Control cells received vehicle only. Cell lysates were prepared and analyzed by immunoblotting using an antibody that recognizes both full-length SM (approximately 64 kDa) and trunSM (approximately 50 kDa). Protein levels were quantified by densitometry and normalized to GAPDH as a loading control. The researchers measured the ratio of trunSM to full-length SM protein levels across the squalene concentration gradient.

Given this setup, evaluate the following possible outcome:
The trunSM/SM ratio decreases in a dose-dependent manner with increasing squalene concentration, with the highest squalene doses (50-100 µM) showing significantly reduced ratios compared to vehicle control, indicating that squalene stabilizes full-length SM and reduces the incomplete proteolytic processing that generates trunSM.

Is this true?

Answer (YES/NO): NO